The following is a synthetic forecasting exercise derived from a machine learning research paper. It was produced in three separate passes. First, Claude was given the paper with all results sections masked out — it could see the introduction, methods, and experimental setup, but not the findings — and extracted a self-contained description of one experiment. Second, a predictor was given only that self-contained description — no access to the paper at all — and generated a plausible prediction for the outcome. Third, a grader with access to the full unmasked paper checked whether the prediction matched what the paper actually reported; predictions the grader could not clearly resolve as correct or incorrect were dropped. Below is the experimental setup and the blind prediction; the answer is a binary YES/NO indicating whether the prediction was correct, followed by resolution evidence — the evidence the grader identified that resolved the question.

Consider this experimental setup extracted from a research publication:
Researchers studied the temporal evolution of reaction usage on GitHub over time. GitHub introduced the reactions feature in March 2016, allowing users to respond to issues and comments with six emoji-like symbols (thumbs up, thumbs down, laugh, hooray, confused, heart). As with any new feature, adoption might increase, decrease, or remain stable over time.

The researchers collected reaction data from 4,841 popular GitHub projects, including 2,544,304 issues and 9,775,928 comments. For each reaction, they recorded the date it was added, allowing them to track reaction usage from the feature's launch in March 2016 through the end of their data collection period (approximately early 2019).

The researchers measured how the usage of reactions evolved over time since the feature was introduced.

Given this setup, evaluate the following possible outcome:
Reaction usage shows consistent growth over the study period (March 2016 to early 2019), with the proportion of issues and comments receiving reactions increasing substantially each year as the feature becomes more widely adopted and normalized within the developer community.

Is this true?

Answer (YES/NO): NO